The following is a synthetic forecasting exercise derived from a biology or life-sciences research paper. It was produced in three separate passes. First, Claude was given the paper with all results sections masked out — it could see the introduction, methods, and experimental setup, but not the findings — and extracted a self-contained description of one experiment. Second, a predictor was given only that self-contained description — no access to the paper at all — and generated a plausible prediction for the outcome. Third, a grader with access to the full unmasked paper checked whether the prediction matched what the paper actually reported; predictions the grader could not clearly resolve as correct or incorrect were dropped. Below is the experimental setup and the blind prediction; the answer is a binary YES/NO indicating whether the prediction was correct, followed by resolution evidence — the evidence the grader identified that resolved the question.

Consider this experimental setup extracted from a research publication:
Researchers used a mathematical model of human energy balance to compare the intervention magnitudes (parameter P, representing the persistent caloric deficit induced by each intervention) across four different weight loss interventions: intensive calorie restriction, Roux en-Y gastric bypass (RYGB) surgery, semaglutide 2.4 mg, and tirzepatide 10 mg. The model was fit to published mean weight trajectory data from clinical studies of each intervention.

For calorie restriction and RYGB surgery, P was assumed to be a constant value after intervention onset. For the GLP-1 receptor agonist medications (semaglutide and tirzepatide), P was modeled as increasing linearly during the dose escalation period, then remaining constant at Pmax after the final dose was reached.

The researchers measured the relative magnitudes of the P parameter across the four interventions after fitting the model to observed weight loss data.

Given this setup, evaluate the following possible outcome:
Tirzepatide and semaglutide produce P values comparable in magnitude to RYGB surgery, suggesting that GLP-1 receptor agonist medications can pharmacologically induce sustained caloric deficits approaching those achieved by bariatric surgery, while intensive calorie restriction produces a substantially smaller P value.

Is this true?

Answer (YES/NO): NO